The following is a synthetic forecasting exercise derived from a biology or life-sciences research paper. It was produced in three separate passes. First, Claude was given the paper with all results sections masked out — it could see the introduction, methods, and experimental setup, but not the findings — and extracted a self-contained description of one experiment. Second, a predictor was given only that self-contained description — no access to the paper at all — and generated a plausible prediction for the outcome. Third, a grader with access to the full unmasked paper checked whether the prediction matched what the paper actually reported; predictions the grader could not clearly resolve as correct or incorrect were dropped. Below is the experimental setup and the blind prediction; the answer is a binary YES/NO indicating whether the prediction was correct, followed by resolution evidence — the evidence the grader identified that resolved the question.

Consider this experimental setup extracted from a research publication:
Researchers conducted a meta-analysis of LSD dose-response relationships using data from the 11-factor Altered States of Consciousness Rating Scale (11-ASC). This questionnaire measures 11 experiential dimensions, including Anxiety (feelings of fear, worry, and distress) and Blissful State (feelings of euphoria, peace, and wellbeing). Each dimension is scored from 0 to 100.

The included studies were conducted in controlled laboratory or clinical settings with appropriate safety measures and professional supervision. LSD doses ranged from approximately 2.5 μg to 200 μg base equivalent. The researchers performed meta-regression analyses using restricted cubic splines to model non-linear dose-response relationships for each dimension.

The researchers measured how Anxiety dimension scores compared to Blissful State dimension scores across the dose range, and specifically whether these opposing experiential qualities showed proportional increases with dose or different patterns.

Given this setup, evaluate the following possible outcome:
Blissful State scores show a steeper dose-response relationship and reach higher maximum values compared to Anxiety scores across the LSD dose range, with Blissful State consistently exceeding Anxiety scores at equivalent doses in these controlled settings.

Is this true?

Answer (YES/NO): YES